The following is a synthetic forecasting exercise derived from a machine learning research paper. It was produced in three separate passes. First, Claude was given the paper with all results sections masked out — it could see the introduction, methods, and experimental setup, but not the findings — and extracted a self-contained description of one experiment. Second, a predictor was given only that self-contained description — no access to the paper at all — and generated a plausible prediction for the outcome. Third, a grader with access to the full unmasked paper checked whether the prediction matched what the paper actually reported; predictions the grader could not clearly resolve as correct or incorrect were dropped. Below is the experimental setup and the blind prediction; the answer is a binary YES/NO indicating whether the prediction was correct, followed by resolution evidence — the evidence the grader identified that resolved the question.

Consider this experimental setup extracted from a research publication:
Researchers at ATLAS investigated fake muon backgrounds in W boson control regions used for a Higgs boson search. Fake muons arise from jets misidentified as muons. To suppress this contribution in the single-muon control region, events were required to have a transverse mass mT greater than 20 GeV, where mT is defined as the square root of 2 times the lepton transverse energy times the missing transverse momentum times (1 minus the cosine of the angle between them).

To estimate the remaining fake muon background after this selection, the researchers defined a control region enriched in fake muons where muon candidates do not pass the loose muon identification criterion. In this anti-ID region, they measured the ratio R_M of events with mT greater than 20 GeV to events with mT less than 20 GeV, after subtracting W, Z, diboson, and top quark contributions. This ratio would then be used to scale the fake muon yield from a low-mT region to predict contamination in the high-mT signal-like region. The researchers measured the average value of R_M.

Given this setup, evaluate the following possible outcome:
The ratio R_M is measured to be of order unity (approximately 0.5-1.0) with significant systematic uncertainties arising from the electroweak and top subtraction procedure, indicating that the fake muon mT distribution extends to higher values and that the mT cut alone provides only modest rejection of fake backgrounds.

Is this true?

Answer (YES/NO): NO